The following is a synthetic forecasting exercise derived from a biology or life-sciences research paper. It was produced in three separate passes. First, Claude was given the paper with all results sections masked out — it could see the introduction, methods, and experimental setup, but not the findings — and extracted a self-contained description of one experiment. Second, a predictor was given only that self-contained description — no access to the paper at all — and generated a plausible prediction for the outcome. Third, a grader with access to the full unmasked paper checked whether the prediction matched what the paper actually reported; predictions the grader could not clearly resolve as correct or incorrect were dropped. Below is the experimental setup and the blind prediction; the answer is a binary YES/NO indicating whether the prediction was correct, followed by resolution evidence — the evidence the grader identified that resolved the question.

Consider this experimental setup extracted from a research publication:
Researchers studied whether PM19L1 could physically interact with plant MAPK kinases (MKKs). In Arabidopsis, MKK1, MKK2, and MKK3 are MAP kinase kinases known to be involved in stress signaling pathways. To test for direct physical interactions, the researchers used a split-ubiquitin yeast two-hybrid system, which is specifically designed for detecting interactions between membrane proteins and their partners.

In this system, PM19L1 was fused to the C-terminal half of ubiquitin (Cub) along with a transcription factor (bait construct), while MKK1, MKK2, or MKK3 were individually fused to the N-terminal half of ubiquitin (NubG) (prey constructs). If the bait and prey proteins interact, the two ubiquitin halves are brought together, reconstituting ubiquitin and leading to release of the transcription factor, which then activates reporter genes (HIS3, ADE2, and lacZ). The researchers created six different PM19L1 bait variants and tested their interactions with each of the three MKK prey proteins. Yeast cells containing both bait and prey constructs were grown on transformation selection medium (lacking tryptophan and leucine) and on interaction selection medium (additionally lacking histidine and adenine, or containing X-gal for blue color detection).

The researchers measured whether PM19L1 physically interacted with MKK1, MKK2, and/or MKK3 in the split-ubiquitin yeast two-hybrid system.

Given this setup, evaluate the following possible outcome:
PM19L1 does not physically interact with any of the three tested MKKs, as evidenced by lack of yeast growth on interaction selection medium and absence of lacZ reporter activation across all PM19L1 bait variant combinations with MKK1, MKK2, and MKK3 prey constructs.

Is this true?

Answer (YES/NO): NO